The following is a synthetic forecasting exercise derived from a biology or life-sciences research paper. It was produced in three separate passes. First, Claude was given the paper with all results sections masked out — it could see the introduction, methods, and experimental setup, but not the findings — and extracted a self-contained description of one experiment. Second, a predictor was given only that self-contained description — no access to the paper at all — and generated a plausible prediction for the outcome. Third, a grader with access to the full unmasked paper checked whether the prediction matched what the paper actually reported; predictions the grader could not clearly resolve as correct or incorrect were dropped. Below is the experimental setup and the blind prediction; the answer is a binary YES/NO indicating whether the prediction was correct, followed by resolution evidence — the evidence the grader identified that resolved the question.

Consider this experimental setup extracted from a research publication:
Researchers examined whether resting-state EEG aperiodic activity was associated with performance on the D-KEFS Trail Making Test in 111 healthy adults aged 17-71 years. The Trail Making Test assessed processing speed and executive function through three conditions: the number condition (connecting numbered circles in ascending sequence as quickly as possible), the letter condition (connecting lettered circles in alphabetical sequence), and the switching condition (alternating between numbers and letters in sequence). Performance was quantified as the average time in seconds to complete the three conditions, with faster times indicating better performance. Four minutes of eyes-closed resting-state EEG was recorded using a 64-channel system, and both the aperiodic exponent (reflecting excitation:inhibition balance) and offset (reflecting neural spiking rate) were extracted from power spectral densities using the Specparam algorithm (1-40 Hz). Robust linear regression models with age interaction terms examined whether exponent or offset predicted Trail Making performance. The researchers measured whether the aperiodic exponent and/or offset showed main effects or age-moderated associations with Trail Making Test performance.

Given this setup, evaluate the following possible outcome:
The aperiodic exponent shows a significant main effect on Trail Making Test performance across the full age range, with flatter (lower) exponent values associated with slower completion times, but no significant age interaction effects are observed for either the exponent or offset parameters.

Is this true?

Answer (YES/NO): NO